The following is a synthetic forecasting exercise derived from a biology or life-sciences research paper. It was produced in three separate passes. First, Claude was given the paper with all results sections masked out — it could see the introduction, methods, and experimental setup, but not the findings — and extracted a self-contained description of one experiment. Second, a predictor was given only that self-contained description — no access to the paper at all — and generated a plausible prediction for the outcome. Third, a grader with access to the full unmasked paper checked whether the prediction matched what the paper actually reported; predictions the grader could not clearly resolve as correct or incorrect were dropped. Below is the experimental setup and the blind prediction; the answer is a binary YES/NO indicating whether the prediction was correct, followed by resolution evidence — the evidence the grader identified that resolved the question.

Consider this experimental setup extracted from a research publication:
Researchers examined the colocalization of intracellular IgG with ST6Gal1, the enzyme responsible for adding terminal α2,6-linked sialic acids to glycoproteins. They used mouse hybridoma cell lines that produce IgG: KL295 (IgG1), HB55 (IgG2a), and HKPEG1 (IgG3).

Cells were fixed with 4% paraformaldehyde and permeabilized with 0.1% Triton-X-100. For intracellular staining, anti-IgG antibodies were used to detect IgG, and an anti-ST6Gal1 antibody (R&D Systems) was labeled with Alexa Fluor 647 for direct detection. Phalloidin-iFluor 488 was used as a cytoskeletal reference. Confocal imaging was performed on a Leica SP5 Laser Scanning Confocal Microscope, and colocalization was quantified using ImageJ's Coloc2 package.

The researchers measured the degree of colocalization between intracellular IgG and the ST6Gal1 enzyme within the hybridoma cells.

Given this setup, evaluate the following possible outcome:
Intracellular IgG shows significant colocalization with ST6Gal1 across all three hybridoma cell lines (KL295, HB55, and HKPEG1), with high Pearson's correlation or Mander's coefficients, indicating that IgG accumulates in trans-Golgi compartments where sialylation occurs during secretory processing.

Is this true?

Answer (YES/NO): NO